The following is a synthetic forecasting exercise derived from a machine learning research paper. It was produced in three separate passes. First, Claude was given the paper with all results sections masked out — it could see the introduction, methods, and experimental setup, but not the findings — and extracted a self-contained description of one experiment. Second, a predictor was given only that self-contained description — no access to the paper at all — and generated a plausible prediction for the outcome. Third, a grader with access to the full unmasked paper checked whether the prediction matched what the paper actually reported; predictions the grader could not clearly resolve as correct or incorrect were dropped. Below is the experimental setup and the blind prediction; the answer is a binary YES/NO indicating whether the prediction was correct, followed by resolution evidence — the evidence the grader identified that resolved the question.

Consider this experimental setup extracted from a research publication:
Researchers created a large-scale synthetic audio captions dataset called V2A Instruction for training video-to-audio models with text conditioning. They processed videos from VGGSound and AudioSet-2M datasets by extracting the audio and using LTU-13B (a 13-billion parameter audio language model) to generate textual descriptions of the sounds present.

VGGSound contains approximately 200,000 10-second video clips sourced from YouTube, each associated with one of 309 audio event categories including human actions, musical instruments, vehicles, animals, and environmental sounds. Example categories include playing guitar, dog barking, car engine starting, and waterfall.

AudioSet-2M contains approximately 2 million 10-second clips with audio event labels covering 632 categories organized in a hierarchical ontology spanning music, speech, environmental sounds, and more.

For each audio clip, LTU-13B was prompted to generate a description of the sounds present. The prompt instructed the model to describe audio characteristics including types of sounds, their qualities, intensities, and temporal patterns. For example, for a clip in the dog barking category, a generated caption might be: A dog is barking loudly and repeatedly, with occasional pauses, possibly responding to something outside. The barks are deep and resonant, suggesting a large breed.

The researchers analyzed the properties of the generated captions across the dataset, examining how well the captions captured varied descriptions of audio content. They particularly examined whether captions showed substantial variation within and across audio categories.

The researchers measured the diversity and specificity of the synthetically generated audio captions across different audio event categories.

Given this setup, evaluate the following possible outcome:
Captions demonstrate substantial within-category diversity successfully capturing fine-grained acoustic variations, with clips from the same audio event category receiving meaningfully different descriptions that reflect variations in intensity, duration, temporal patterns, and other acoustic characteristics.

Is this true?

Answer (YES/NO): NO